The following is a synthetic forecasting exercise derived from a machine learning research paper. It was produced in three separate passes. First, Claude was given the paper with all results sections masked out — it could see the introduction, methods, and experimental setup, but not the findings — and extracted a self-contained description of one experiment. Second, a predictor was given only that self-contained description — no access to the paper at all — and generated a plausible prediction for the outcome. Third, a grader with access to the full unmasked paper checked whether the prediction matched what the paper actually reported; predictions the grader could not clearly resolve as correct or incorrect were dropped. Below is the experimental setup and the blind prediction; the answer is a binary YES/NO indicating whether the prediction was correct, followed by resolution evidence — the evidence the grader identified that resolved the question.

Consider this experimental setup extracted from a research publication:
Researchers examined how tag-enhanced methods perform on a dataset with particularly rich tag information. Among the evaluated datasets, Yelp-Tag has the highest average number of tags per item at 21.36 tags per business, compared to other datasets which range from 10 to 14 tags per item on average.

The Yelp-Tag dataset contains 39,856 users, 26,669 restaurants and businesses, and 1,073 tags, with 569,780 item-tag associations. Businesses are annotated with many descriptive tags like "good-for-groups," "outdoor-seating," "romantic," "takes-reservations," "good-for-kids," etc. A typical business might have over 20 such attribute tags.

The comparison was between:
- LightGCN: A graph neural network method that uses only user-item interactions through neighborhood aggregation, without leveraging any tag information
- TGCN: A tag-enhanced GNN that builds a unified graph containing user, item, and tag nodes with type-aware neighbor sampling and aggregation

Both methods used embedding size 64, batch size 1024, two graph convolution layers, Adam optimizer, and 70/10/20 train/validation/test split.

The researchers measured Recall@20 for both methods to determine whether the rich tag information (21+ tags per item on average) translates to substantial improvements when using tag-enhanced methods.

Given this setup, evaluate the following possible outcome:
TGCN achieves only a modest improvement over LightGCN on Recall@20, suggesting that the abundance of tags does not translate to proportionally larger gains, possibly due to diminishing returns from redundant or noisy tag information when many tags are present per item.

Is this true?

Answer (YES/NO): YES